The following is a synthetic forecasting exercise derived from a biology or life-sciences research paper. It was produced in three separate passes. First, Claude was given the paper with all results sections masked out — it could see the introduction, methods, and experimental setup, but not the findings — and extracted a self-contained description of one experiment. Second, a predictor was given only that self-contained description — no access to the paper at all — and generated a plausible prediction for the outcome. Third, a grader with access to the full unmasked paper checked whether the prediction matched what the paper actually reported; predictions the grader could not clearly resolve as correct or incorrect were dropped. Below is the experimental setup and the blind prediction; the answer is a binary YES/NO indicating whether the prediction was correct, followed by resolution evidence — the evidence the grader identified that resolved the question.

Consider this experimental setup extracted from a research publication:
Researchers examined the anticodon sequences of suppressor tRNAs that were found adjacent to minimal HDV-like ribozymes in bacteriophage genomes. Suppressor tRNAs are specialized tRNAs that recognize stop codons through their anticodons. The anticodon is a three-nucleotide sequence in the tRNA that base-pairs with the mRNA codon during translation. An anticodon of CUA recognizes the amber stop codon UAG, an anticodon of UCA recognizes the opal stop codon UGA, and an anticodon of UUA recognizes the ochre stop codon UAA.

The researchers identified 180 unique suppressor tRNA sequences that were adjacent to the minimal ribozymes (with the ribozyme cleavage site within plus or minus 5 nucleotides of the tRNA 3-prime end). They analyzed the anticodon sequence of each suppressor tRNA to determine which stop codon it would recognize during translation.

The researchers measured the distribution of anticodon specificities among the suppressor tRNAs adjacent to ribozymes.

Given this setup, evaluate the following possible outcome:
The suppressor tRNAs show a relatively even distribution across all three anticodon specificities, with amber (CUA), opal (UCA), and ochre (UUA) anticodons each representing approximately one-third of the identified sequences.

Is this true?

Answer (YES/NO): NO